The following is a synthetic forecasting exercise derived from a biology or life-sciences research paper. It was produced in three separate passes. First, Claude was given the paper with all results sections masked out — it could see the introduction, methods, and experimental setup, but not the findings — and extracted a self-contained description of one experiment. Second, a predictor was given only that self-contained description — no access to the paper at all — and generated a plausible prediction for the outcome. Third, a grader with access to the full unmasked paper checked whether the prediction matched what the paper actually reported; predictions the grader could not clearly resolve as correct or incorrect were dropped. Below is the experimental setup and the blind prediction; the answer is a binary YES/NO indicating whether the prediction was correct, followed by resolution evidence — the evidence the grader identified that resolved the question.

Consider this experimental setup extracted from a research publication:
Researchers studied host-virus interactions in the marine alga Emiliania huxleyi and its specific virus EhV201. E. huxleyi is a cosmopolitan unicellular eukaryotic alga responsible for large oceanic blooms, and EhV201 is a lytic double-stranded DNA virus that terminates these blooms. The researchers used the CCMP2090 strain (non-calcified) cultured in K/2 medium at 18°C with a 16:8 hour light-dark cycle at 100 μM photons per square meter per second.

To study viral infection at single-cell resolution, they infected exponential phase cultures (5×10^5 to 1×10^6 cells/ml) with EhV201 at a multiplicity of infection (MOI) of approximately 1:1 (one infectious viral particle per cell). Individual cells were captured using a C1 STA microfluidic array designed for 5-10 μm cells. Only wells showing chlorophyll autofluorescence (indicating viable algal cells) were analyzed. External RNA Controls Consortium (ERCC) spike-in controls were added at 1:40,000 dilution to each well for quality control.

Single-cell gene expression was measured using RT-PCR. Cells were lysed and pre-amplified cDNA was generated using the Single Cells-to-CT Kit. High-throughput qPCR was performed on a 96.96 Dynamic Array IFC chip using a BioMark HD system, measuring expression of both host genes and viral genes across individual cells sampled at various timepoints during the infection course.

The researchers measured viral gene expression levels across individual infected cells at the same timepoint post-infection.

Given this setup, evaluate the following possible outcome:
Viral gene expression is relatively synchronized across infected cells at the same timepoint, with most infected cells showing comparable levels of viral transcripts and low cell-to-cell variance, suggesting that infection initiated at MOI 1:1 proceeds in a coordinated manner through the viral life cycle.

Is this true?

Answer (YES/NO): NO